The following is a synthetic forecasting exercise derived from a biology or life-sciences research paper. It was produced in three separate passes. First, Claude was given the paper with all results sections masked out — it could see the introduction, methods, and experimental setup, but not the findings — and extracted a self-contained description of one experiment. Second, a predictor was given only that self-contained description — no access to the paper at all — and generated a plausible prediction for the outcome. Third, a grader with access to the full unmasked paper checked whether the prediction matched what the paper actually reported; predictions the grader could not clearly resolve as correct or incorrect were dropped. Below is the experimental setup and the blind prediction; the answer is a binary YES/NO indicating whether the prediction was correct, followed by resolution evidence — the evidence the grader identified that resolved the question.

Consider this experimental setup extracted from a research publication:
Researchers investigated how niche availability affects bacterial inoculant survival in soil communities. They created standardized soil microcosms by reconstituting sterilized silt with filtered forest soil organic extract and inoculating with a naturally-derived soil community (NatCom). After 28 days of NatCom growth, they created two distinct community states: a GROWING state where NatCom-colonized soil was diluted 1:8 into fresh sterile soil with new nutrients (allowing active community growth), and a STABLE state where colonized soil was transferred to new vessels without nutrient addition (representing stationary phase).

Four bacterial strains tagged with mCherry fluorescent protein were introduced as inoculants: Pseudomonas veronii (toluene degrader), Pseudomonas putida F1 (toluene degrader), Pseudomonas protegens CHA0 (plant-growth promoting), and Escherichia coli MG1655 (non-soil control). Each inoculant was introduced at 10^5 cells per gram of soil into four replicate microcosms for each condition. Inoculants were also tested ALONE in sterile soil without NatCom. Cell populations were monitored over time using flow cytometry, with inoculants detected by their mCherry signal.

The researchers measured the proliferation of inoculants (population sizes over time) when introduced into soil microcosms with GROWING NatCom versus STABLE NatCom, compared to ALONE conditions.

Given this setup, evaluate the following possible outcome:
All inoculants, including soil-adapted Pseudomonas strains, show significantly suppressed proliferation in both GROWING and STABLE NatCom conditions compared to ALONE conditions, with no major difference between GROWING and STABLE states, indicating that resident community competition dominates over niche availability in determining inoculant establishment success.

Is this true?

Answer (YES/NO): NO